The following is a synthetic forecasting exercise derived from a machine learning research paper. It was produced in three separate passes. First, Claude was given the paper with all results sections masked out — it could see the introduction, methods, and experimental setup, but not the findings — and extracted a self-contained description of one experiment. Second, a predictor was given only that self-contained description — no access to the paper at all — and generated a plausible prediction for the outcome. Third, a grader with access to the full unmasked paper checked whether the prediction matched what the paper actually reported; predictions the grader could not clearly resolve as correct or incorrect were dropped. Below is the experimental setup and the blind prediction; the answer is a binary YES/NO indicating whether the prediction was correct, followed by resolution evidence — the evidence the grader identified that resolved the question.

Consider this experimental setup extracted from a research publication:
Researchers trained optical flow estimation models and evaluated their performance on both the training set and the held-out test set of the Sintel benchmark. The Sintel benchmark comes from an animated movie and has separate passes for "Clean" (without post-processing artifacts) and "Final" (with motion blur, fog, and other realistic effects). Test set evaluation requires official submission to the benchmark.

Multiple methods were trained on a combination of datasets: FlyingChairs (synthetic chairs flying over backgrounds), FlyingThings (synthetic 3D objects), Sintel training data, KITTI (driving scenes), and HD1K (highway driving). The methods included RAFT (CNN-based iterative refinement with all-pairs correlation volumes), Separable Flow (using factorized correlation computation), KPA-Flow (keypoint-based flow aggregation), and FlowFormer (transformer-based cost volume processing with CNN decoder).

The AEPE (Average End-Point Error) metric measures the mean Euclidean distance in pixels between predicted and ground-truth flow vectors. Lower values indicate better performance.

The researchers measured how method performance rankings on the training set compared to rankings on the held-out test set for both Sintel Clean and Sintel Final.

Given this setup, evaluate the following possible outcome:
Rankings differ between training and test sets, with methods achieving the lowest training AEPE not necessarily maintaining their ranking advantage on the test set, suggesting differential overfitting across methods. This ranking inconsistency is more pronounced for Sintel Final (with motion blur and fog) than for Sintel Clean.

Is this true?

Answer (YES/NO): NO